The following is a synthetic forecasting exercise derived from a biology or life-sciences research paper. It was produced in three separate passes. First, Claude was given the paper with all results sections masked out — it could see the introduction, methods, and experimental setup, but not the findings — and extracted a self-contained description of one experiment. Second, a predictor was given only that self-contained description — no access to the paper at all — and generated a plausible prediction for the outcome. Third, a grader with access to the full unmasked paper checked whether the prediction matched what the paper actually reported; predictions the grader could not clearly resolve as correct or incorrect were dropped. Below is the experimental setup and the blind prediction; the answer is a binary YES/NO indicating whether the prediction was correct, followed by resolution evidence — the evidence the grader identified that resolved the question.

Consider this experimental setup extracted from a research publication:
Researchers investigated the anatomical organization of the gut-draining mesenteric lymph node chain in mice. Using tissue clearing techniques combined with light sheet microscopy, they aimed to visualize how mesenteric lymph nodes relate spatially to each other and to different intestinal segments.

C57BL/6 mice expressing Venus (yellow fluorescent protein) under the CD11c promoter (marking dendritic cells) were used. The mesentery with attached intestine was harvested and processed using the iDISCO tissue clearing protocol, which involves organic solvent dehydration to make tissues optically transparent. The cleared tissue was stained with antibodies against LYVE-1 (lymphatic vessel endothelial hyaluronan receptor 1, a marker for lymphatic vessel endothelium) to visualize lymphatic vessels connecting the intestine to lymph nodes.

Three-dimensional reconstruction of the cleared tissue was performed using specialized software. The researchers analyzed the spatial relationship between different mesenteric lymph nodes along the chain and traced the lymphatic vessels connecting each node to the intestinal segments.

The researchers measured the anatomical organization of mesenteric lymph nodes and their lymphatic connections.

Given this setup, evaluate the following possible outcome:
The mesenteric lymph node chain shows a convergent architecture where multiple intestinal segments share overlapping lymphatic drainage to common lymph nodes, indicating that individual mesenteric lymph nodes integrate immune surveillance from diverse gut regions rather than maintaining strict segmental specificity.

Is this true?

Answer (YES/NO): NO